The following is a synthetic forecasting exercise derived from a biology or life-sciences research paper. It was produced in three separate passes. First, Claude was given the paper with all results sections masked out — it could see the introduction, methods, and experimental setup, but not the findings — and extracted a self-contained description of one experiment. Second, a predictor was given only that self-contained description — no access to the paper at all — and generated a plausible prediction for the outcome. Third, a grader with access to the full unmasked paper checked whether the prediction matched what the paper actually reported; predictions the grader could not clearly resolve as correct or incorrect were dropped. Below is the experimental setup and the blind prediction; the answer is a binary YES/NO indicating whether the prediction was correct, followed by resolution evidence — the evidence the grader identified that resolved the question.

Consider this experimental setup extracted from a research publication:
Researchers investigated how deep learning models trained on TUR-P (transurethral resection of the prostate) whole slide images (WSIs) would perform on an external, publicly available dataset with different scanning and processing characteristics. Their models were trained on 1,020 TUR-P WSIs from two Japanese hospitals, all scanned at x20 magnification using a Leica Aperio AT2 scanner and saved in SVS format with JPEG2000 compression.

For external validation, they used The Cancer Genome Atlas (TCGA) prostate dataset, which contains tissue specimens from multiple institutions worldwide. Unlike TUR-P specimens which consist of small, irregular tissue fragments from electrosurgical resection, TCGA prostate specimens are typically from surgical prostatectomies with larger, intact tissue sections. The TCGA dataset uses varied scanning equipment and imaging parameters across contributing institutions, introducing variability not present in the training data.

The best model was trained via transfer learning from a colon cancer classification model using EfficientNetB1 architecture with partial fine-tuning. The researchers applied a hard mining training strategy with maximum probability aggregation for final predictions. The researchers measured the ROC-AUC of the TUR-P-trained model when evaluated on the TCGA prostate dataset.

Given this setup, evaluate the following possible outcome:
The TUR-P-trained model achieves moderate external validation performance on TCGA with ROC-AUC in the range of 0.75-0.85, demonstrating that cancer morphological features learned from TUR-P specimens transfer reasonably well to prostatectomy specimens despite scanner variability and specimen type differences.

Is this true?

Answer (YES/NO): NO